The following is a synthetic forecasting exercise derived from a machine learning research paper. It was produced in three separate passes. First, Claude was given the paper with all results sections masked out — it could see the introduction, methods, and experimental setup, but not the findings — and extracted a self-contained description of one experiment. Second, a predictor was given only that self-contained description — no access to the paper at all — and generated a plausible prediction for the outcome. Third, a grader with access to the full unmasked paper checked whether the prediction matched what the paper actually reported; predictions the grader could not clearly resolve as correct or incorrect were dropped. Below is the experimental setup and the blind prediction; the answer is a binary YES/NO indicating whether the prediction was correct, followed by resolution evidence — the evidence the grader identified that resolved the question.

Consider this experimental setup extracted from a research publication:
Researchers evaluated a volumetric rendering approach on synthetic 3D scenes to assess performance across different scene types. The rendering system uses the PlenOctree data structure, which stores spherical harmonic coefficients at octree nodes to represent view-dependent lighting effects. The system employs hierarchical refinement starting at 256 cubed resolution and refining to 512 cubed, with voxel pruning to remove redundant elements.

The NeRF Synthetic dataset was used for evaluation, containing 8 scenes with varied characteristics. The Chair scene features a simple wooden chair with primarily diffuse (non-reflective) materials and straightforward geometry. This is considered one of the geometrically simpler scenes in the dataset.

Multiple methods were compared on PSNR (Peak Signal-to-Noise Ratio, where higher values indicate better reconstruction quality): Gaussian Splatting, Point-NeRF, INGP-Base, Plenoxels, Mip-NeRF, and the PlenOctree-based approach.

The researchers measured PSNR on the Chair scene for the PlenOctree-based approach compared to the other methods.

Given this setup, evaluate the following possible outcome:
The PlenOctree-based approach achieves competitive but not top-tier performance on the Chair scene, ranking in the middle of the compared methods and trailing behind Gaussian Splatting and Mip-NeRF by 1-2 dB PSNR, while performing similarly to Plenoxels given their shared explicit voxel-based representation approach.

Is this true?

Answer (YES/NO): NO